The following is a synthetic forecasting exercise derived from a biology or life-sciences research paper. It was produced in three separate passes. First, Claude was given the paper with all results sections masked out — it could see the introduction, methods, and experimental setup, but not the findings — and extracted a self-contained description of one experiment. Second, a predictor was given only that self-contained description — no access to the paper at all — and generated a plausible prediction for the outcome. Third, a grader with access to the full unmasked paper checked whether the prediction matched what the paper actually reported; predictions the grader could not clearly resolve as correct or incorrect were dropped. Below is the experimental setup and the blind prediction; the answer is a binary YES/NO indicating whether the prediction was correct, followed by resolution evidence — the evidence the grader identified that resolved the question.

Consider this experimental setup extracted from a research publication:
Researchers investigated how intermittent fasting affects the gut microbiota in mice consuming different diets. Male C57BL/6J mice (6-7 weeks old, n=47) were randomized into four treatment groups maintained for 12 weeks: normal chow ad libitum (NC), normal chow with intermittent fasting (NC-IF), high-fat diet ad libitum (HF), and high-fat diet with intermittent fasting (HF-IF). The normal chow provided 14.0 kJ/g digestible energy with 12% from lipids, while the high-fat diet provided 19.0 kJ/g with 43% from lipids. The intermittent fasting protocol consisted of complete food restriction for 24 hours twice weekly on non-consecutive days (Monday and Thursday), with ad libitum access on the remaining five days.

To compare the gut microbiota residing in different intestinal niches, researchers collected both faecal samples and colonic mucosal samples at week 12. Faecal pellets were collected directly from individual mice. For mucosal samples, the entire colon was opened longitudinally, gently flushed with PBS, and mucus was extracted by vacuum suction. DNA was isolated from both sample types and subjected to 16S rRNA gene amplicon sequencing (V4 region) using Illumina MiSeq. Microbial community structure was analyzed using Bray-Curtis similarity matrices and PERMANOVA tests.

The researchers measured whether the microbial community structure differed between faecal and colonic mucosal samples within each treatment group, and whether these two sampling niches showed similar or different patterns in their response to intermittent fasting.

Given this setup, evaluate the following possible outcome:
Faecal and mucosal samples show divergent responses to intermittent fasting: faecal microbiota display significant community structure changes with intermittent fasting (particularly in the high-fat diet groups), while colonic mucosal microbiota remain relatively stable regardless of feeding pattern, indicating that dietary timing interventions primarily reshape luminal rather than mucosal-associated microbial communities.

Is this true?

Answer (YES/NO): NO